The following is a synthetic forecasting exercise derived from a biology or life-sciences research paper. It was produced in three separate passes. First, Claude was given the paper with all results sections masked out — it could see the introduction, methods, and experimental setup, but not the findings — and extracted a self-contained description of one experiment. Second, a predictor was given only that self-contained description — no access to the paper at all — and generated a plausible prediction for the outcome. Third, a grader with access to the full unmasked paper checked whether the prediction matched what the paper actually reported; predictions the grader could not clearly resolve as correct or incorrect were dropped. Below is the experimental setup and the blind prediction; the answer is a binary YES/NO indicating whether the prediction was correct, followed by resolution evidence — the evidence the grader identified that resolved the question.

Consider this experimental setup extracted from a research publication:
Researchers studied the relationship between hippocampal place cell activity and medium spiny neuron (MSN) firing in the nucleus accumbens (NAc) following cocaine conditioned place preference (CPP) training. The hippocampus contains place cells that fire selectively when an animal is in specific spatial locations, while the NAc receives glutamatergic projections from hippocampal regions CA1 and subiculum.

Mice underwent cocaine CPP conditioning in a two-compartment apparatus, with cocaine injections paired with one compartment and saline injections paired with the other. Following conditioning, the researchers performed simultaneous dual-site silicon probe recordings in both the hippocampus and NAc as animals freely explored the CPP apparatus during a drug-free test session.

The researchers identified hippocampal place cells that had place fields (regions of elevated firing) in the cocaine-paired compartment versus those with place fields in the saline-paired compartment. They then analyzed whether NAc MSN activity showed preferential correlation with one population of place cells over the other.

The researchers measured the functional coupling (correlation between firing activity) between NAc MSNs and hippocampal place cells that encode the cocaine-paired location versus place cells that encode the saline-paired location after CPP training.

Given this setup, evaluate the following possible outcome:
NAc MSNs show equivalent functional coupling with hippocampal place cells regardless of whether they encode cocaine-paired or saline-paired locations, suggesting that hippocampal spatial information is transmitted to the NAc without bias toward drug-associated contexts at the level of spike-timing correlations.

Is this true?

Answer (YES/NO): NO